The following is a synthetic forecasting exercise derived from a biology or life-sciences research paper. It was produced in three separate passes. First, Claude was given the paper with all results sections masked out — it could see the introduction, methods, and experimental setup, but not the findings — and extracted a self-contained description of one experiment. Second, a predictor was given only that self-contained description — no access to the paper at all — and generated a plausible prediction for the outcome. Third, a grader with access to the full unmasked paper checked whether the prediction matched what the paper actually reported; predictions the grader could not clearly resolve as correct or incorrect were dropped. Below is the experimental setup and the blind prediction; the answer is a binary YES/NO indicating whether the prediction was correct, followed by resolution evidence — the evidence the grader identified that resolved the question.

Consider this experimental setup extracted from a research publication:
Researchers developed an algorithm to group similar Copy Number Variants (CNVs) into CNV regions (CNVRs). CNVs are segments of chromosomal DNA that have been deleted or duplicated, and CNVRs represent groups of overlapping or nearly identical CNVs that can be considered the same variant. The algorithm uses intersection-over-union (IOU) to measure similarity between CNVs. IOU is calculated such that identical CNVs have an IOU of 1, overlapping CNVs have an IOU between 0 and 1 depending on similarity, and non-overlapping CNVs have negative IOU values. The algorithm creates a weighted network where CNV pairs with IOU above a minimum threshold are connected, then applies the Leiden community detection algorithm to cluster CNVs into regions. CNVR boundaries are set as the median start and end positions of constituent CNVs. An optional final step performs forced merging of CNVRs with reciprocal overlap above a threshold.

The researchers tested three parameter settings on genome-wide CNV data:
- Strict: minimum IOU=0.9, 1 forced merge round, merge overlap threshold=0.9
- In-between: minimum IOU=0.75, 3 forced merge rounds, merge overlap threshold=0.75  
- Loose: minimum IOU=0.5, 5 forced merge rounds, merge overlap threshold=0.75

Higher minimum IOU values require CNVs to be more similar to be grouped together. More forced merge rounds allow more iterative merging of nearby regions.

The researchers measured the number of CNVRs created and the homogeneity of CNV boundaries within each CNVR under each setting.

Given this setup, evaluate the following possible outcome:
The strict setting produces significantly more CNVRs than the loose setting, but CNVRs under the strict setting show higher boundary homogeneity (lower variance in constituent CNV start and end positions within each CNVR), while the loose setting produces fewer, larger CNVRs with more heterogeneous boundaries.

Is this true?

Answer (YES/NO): YES